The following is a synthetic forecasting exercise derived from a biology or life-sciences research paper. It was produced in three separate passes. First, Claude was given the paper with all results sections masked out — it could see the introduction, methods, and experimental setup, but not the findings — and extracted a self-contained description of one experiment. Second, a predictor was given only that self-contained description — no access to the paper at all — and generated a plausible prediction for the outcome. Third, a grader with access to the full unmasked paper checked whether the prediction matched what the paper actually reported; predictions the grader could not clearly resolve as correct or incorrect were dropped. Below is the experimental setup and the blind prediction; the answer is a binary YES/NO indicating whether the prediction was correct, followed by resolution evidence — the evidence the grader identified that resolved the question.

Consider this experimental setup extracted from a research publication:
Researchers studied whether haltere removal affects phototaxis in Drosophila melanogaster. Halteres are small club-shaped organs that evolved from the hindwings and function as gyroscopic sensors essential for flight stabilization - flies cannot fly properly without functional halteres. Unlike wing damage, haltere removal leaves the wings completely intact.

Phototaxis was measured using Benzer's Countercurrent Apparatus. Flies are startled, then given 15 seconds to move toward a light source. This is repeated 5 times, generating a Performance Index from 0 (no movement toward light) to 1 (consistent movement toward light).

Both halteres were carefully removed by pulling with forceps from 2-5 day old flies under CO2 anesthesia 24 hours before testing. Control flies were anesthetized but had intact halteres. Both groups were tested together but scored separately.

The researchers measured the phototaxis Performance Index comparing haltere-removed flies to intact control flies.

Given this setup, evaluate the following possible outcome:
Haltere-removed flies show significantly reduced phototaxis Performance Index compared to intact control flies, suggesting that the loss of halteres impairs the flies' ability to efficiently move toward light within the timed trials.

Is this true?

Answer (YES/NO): YES